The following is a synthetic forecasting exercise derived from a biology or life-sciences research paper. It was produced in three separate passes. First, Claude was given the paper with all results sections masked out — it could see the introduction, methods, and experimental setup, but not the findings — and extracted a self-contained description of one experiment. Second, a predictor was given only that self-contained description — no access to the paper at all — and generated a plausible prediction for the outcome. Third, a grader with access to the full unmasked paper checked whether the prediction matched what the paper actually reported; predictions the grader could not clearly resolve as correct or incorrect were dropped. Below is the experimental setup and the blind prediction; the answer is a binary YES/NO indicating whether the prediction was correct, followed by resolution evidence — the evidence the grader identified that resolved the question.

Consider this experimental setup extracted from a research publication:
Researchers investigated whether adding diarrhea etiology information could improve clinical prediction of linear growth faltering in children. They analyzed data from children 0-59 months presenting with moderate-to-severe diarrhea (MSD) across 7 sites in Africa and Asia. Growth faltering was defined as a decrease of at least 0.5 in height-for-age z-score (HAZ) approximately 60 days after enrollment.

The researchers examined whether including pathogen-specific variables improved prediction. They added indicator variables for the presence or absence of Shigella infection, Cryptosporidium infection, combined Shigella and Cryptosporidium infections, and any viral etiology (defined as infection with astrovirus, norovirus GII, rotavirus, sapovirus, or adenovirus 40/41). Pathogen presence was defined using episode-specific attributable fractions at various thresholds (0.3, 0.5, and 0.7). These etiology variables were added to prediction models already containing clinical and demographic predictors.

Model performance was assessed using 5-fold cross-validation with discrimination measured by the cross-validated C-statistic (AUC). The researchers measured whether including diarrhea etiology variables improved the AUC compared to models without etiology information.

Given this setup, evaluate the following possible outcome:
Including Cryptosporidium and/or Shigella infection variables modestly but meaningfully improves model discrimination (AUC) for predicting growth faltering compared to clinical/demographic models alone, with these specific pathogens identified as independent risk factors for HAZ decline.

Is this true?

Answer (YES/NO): NO